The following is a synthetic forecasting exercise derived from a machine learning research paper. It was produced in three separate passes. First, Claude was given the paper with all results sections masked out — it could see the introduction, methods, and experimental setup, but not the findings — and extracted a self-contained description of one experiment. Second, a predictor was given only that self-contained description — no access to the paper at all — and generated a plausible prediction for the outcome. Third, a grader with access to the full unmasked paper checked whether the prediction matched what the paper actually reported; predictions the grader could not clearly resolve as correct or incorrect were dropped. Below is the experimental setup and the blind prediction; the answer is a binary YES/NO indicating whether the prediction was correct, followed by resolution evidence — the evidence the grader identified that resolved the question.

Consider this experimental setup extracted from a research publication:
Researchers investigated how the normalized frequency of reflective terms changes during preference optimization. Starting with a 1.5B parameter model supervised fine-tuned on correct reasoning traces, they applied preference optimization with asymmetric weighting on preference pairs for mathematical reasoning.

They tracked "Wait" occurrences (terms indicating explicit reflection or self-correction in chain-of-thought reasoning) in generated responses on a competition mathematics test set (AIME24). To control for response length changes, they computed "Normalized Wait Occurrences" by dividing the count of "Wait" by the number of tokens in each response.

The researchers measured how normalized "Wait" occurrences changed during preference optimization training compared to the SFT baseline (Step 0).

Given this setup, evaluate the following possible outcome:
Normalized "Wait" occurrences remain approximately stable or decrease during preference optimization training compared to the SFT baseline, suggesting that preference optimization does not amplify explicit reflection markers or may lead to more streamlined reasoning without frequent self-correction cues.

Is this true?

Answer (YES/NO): NO